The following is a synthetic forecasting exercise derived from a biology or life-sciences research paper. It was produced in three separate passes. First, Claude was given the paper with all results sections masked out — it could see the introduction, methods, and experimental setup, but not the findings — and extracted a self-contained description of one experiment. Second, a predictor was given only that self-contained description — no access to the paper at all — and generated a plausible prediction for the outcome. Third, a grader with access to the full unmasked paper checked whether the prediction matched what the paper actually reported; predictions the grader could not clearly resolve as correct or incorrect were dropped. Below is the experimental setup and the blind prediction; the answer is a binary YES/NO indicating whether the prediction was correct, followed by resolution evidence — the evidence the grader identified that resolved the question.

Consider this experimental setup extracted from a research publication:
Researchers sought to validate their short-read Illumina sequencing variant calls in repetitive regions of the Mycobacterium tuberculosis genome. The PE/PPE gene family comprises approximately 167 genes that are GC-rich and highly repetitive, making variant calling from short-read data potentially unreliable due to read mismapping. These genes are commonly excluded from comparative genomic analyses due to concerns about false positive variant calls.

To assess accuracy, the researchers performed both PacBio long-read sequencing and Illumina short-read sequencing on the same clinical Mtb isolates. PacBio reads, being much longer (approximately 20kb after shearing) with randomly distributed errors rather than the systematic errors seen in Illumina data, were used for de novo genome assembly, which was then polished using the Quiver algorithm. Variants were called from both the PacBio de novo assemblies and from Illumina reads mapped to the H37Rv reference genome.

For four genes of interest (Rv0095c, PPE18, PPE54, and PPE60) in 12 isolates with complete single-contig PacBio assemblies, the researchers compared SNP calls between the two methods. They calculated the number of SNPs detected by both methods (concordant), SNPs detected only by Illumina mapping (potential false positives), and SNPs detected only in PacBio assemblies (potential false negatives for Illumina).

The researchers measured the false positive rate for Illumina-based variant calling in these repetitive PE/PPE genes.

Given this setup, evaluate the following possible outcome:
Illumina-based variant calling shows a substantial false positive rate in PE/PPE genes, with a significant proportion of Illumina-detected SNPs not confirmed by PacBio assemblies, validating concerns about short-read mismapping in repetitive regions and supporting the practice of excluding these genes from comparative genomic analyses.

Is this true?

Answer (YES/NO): NO